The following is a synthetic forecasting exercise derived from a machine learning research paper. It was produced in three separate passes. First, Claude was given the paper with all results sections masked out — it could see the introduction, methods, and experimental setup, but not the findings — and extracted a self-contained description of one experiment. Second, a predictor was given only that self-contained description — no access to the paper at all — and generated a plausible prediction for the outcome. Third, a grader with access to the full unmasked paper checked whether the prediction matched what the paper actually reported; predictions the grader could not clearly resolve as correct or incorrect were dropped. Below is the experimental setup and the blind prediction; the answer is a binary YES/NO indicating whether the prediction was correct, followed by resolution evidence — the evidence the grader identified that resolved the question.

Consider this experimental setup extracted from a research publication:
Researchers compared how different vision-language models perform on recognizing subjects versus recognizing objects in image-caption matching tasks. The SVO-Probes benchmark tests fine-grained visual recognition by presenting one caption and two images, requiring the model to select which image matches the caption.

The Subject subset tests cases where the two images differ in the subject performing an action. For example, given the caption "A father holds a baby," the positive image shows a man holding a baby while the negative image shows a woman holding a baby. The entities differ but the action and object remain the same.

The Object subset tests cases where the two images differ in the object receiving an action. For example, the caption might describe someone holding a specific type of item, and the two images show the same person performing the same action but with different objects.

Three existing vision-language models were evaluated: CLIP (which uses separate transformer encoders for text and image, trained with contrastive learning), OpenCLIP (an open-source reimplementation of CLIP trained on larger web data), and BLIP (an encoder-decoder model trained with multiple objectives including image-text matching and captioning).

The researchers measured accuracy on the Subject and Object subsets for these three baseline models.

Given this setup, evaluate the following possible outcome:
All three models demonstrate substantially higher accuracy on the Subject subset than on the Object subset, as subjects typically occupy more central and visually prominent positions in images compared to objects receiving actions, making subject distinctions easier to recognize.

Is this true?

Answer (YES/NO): NO